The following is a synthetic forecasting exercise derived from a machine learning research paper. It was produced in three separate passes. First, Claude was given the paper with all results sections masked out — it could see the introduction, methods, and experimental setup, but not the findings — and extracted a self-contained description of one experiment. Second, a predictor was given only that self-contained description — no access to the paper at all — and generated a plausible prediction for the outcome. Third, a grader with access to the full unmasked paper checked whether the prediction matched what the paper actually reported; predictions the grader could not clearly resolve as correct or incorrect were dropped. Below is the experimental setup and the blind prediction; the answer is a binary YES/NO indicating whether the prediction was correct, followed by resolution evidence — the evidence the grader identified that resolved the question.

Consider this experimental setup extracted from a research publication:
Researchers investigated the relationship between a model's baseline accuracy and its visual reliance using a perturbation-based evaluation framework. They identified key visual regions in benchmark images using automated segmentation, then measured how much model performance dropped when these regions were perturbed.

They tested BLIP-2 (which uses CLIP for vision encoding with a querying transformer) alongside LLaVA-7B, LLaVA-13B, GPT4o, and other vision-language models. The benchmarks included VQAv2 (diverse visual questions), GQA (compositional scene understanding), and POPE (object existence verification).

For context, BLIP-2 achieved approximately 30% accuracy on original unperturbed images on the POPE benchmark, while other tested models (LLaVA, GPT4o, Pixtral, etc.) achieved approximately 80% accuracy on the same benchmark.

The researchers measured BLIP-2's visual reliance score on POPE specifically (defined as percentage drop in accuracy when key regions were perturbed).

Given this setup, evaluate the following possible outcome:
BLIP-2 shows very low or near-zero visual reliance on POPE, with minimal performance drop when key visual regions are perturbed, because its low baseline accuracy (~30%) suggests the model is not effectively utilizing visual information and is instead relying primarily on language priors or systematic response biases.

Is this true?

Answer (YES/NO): YES